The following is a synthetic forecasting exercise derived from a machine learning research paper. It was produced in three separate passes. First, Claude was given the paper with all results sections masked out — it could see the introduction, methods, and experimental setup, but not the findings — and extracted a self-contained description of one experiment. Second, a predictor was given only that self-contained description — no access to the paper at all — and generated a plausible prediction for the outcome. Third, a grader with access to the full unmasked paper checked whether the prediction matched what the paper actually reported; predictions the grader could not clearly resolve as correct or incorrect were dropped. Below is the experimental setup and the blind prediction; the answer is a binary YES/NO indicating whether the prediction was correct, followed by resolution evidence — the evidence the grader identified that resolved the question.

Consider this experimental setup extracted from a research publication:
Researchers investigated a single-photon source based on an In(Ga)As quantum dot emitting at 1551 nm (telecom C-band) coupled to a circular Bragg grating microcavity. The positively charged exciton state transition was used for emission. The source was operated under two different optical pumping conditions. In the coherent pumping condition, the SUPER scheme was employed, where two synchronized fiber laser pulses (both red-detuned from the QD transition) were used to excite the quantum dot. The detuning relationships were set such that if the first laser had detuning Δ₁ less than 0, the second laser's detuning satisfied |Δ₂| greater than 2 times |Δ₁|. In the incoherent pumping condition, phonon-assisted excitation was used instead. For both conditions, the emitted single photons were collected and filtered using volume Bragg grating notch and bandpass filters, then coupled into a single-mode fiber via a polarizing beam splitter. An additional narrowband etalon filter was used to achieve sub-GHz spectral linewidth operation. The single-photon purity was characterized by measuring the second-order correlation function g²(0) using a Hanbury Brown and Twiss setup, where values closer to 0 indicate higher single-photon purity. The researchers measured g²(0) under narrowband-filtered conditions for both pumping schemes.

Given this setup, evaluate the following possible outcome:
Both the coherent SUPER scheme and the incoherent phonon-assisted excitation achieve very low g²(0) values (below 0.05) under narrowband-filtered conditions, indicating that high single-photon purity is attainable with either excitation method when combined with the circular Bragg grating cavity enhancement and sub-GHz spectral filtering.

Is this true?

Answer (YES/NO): YES